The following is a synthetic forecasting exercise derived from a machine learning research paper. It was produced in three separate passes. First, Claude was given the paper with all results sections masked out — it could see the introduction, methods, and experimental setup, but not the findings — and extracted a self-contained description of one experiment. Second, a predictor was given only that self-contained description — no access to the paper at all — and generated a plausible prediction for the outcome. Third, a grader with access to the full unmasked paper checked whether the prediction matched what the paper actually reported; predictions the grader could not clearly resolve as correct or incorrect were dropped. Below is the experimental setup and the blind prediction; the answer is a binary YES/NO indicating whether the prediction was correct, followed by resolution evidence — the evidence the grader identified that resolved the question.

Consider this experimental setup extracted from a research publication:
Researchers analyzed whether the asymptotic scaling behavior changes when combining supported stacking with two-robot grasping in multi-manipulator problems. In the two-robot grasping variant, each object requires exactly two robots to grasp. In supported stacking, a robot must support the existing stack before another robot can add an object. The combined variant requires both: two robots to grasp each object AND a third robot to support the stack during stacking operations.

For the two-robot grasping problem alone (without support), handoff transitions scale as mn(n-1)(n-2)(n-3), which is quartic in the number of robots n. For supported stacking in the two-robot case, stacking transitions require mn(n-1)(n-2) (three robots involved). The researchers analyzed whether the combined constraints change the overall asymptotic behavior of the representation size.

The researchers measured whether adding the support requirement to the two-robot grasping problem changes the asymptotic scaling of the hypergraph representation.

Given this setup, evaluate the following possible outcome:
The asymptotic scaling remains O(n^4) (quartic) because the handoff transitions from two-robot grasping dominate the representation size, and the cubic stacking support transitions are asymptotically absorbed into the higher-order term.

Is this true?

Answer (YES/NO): YES